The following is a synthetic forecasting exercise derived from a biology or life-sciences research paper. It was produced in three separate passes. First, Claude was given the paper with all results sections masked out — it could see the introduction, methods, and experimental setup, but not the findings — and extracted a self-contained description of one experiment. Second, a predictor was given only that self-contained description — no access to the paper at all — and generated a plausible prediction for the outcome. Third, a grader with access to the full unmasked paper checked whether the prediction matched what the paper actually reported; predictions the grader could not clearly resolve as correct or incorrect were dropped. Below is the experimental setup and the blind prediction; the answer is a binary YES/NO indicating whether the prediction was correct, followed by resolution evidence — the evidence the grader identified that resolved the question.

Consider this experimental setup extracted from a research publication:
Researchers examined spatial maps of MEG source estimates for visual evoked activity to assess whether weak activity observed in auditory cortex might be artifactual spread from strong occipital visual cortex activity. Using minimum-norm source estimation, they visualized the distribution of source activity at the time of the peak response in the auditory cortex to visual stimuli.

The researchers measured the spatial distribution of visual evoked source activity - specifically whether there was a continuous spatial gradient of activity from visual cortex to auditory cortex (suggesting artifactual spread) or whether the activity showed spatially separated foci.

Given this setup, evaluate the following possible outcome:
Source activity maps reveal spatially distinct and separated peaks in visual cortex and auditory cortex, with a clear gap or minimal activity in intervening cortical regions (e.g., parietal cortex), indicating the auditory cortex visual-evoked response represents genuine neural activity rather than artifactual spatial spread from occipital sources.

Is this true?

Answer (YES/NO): YES